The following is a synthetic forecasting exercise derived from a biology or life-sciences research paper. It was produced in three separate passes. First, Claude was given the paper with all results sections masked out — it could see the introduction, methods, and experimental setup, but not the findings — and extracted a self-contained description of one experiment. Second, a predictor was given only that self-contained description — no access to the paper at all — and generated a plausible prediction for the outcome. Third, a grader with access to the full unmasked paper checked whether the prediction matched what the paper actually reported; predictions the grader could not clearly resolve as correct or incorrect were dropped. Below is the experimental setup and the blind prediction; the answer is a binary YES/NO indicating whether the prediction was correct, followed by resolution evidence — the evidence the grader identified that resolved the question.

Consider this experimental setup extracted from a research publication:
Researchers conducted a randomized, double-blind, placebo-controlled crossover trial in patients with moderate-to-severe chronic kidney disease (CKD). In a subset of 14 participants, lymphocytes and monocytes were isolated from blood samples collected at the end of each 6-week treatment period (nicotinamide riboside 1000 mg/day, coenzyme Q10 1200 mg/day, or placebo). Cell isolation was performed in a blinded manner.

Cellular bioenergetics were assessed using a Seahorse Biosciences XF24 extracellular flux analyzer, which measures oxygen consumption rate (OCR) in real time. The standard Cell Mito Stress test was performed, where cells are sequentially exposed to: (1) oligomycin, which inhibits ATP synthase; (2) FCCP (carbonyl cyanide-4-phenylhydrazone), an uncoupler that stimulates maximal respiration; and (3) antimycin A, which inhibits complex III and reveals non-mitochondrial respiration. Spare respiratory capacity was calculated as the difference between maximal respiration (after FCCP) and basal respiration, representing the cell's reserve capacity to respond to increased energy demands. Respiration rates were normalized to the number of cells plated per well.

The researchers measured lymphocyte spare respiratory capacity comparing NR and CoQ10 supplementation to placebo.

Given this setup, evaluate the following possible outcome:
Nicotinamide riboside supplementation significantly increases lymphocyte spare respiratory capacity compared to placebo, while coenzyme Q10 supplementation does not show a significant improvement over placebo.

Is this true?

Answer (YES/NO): NO